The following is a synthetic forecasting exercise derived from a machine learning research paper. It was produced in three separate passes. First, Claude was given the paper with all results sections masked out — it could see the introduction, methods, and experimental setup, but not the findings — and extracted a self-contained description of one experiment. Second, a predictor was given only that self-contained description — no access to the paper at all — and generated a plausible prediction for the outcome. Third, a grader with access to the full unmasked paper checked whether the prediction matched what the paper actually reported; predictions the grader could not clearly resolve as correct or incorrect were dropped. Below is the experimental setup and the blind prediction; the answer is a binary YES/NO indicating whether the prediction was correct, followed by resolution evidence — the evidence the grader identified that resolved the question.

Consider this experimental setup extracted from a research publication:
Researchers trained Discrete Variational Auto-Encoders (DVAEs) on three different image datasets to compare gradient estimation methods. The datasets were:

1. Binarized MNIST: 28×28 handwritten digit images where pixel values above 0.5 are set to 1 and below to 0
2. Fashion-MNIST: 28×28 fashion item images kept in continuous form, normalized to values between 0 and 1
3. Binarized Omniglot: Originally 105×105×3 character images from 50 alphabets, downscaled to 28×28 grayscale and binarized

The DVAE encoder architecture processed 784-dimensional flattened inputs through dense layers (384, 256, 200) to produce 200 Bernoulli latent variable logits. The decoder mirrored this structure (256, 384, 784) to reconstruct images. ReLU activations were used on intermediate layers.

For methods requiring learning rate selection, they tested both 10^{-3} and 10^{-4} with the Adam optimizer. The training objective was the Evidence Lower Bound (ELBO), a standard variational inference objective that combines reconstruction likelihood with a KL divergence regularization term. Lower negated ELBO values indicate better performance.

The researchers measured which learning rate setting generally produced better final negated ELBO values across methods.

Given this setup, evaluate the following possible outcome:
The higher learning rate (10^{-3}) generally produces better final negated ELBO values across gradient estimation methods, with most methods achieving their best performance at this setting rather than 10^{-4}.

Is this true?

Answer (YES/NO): NO